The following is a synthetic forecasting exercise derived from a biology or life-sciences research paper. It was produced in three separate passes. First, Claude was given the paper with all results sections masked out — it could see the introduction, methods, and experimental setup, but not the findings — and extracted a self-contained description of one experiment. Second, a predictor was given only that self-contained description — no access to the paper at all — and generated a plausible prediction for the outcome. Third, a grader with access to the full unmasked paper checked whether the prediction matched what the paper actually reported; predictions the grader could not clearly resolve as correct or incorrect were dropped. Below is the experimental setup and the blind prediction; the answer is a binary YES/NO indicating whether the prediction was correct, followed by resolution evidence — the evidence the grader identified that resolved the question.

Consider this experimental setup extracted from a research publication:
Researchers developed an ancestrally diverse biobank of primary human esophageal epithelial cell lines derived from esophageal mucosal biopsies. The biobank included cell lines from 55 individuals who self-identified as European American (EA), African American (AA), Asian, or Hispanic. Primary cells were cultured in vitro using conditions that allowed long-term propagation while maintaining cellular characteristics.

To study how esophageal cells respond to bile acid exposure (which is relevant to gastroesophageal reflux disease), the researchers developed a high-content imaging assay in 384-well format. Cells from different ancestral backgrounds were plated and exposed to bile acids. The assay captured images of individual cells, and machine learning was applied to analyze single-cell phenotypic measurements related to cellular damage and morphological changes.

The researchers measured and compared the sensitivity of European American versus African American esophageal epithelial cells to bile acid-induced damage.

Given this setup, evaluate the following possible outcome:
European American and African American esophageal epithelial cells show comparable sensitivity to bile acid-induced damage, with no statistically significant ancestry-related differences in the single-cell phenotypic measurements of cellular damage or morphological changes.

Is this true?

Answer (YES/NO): NO